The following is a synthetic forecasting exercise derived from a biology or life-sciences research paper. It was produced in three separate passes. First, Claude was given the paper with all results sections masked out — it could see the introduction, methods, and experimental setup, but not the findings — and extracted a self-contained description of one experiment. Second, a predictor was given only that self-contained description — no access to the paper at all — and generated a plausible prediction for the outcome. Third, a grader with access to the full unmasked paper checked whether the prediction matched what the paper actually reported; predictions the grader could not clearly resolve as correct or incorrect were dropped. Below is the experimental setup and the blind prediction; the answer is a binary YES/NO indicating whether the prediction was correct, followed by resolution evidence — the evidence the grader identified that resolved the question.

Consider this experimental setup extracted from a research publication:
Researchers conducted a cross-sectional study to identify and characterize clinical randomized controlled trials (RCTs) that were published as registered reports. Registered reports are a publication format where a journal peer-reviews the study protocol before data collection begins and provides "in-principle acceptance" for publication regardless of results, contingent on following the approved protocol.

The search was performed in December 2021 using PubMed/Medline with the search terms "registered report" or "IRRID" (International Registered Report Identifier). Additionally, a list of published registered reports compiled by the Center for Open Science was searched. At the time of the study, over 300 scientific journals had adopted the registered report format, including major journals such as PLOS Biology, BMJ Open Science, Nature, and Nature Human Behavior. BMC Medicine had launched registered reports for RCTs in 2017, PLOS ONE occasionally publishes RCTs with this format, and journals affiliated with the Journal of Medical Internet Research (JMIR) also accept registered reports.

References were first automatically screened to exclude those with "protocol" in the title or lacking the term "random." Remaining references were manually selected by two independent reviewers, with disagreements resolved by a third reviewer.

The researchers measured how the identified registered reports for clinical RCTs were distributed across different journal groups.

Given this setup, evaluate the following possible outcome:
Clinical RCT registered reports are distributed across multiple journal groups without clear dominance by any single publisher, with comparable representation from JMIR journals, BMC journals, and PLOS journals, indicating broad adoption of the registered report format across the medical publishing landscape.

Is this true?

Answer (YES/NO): NO